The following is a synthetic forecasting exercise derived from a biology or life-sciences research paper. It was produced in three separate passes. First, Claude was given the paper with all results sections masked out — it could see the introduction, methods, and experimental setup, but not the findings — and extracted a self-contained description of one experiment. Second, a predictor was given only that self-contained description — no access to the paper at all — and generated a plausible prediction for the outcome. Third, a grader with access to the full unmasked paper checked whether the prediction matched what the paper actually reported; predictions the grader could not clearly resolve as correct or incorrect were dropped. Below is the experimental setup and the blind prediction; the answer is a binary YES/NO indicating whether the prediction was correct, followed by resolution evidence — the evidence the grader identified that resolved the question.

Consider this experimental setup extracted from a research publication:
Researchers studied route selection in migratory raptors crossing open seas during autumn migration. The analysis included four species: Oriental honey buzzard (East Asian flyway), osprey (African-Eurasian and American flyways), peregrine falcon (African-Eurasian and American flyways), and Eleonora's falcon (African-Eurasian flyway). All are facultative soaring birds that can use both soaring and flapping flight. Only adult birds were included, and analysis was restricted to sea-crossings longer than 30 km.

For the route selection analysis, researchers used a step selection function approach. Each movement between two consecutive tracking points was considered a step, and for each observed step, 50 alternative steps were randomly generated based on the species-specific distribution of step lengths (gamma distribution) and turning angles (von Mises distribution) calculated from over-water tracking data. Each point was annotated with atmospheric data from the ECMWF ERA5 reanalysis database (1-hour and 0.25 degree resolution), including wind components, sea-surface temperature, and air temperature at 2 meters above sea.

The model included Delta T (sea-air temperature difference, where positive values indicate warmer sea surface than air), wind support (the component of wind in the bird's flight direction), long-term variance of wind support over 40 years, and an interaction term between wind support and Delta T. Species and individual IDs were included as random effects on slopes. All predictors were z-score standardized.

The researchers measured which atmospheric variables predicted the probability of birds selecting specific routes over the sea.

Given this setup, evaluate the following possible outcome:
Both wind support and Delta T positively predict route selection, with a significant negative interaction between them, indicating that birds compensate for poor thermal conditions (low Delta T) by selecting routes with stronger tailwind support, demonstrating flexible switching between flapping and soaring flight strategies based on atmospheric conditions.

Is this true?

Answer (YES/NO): NO